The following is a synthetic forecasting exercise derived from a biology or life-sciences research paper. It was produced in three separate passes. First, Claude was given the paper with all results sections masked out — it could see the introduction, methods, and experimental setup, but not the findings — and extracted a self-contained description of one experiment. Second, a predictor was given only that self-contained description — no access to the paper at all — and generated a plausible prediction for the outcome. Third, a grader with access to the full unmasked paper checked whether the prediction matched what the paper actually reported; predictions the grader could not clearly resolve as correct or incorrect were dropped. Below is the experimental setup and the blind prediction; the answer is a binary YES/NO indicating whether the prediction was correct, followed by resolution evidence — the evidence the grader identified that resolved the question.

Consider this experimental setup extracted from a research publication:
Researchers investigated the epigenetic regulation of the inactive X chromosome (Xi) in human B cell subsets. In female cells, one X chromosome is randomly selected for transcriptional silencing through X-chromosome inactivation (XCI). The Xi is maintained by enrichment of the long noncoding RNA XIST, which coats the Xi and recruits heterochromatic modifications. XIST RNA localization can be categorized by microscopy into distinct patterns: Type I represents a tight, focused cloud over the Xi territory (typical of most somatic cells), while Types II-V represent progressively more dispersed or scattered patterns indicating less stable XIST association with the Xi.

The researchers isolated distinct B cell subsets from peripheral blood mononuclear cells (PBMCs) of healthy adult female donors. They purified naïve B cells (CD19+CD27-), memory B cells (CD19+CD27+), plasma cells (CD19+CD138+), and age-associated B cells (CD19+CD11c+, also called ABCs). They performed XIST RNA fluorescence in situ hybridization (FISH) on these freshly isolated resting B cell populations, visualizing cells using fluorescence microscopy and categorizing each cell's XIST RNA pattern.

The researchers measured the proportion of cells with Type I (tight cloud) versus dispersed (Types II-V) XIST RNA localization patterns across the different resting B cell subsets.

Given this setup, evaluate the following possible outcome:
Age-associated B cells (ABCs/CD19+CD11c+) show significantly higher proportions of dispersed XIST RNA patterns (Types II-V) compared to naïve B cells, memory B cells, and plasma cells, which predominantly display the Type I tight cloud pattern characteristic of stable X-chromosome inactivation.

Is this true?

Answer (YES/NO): NO